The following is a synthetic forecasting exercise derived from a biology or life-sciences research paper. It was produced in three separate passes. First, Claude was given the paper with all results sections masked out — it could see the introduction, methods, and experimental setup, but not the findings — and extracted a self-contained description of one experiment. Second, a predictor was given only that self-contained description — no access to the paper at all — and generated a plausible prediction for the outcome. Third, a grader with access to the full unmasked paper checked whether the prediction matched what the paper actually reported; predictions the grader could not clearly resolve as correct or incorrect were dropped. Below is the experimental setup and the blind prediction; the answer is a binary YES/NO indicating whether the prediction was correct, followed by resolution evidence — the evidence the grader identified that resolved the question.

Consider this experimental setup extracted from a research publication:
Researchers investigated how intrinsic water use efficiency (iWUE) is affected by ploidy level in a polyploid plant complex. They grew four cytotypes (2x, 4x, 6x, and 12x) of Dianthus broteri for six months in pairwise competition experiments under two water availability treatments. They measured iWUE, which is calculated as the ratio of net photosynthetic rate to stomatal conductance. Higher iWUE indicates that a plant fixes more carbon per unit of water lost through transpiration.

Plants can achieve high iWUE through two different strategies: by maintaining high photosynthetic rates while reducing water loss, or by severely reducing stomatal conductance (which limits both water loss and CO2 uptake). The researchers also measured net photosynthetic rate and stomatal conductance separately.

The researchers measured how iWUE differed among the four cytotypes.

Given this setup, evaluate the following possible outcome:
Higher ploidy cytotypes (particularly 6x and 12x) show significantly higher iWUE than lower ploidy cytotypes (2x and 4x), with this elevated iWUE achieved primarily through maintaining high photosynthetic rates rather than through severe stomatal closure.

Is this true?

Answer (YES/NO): NO